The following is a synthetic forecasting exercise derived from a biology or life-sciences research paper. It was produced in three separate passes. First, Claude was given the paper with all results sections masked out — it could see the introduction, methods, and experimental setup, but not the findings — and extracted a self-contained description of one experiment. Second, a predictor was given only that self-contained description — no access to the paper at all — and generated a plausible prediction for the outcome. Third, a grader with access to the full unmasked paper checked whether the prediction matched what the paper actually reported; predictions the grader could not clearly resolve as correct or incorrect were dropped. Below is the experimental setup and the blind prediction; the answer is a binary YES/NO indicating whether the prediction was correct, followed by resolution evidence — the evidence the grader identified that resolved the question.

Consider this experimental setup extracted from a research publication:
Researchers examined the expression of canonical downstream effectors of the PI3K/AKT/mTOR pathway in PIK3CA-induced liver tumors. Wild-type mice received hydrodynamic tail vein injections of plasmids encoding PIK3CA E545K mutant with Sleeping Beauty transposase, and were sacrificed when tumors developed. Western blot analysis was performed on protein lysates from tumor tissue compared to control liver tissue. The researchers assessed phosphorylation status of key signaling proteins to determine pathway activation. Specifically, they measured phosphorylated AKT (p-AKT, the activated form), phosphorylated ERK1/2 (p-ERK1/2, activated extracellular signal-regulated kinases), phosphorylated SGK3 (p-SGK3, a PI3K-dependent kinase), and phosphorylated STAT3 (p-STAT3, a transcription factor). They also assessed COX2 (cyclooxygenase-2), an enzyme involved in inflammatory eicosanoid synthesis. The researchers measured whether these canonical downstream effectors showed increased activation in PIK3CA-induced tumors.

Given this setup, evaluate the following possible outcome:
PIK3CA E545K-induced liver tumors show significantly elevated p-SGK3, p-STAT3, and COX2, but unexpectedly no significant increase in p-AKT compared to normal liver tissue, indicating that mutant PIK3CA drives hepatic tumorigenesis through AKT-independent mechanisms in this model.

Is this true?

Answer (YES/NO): NO